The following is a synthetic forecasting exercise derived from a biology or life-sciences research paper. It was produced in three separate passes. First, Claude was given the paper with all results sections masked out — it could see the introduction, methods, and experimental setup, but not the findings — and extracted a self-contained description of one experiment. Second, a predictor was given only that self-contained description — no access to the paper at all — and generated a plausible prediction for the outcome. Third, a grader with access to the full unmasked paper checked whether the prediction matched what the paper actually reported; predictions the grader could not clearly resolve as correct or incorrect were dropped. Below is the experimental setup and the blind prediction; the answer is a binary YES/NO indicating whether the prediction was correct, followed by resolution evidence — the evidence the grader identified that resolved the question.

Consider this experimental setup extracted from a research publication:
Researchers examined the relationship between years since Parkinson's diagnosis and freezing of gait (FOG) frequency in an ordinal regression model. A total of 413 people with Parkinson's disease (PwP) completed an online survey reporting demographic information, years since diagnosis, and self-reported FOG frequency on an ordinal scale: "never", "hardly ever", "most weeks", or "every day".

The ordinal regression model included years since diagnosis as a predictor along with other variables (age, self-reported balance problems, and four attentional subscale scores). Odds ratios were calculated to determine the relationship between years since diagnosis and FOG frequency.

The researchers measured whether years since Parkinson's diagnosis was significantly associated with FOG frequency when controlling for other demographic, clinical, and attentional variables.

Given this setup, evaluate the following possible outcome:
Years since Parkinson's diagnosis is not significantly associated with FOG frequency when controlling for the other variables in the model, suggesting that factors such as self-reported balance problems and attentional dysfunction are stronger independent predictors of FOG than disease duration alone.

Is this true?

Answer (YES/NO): NO